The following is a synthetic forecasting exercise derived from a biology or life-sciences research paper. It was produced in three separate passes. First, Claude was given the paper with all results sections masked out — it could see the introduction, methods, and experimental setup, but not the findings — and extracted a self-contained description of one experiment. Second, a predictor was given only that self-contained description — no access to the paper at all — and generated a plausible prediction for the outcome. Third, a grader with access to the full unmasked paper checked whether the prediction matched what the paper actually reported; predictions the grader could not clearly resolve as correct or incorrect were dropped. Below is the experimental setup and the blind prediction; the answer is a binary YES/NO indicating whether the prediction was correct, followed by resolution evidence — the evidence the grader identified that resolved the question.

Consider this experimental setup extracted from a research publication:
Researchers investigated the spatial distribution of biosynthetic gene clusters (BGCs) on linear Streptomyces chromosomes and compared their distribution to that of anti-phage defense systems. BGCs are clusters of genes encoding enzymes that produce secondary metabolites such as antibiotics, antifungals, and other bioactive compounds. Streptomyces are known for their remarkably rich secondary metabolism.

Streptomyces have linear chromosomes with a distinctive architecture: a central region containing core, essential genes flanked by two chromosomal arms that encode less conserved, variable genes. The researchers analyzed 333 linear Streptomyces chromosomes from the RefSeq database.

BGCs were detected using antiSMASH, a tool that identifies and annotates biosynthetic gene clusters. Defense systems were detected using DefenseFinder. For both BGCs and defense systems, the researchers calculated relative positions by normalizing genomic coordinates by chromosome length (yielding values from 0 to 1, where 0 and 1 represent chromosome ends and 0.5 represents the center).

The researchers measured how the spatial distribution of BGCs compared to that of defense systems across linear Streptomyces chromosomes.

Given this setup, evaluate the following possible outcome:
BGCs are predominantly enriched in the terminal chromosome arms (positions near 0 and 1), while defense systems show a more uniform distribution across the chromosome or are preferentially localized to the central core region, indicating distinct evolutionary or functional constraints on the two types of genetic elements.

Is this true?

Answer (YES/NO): NO